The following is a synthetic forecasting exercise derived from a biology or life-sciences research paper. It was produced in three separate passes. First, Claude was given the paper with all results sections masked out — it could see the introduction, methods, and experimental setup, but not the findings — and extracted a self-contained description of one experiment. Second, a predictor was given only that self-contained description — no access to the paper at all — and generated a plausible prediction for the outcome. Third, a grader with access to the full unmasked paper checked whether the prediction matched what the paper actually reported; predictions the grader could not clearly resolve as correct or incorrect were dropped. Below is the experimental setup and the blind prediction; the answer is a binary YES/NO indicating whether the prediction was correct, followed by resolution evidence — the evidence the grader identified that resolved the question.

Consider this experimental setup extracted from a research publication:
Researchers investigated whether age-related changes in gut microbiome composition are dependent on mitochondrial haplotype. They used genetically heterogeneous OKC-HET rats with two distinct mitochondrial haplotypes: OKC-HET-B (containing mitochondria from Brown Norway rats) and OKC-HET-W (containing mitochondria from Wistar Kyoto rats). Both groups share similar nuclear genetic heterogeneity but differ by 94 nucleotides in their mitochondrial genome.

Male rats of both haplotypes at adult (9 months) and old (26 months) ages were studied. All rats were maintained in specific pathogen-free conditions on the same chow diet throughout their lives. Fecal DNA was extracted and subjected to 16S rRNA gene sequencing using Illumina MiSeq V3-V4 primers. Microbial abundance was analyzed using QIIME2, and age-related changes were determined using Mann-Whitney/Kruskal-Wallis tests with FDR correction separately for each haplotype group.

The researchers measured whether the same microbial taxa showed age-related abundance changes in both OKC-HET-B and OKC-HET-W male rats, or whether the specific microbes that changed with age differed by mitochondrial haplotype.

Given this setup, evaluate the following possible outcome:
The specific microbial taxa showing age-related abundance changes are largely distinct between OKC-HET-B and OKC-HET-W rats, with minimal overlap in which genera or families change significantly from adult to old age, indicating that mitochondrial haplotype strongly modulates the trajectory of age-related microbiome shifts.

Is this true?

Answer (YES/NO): YES